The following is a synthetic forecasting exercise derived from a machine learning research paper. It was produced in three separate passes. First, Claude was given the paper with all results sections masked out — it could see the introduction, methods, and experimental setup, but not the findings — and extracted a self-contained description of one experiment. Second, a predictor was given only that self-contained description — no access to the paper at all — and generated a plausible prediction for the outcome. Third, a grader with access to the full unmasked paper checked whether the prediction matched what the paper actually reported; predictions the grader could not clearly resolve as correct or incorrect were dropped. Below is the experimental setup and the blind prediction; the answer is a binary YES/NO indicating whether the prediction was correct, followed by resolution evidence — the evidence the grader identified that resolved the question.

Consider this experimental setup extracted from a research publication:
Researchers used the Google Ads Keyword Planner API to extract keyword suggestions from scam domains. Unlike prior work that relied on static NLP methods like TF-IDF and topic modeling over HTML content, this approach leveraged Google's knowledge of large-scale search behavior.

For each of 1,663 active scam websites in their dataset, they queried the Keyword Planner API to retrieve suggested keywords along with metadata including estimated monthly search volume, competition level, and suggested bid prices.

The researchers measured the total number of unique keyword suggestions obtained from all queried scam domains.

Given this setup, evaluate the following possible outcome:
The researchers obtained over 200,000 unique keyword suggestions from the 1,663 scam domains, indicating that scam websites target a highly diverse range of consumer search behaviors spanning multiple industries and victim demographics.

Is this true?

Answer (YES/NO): NO